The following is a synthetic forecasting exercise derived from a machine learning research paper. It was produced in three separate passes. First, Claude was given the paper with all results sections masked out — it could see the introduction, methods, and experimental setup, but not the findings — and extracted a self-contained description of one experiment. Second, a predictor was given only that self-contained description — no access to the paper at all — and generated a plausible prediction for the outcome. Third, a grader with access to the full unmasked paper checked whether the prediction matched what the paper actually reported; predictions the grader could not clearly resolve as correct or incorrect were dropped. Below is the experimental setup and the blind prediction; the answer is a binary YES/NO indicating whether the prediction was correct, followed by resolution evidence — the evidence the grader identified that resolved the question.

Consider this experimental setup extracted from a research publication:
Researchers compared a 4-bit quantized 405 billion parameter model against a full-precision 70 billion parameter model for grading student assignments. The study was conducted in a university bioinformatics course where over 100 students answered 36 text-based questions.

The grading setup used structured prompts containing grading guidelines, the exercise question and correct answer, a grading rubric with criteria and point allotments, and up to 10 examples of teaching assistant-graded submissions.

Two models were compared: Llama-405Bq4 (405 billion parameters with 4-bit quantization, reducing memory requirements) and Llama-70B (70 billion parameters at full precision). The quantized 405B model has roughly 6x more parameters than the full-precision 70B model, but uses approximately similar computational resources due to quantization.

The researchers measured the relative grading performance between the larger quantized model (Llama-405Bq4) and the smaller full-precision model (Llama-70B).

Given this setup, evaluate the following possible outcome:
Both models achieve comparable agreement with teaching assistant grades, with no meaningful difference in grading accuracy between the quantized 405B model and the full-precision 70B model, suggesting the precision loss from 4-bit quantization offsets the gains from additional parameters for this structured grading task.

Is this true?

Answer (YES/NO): NO